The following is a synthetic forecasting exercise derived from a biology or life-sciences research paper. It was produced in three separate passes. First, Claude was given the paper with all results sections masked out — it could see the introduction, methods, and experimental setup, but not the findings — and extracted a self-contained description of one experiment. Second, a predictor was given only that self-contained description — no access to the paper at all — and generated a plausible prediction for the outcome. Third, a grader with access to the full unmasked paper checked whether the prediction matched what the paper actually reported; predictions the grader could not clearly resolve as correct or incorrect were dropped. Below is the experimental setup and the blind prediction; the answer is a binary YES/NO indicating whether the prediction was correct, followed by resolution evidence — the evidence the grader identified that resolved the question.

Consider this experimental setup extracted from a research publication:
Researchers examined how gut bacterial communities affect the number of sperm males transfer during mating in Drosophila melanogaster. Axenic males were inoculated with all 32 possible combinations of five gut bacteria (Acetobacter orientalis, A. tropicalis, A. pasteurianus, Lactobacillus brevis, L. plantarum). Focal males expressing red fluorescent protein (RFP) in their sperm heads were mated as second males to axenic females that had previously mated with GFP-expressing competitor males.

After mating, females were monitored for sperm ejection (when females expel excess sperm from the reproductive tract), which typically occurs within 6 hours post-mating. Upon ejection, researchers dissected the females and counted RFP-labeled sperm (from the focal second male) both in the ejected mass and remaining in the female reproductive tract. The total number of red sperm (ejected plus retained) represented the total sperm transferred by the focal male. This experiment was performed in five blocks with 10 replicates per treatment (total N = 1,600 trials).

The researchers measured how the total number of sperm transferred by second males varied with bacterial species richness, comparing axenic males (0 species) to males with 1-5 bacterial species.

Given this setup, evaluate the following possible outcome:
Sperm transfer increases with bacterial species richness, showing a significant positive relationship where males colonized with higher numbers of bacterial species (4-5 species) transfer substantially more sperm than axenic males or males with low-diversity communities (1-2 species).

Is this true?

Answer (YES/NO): YES